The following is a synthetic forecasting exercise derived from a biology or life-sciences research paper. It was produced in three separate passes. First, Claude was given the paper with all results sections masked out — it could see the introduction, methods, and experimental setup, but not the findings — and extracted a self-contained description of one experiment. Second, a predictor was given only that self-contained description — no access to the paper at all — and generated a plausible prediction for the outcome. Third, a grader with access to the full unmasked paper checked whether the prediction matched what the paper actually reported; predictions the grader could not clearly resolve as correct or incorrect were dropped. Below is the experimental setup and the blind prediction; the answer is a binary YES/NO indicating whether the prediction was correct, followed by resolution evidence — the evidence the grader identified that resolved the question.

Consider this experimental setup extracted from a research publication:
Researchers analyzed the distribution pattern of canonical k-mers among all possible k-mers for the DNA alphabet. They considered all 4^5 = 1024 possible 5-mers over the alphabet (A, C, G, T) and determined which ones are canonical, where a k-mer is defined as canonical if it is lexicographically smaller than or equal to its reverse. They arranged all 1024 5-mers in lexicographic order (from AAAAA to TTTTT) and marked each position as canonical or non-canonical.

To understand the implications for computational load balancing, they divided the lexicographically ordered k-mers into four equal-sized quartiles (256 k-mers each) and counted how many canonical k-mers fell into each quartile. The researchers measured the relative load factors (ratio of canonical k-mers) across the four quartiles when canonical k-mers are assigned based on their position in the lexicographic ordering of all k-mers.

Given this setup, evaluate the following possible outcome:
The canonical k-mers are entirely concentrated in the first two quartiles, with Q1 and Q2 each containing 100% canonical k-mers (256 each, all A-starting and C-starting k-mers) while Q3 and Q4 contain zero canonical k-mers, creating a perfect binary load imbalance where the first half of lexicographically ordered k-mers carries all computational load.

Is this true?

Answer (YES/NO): NO